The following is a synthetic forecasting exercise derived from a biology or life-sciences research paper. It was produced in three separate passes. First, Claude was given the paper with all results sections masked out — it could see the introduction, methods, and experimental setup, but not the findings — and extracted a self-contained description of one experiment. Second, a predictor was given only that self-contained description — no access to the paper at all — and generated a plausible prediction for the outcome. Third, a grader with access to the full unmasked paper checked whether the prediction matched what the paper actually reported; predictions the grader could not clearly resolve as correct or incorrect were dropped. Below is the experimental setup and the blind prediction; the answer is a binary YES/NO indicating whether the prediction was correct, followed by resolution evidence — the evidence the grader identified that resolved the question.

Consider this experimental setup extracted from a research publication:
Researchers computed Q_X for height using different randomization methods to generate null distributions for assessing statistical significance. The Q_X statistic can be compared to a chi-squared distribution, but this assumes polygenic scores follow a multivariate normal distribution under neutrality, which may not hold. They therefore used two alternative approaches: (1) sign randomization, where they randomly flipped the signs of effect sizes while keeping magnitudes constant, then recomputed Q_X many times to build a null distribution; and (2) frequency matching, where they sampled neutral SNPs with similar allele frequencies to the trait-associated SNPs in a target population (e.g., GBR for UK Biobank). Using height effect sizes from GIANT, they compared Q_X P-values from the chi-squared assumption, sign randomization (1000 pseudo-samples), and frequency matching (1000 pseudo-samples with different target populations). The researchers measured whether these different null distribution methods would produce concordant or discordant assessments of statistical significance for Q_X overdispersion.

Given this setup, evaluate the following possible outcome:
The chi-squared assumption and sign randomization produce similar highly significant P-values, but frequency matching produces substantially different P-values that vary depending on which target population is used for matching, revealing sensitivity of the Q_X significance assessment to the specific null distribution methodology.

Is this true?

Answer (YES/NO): NO